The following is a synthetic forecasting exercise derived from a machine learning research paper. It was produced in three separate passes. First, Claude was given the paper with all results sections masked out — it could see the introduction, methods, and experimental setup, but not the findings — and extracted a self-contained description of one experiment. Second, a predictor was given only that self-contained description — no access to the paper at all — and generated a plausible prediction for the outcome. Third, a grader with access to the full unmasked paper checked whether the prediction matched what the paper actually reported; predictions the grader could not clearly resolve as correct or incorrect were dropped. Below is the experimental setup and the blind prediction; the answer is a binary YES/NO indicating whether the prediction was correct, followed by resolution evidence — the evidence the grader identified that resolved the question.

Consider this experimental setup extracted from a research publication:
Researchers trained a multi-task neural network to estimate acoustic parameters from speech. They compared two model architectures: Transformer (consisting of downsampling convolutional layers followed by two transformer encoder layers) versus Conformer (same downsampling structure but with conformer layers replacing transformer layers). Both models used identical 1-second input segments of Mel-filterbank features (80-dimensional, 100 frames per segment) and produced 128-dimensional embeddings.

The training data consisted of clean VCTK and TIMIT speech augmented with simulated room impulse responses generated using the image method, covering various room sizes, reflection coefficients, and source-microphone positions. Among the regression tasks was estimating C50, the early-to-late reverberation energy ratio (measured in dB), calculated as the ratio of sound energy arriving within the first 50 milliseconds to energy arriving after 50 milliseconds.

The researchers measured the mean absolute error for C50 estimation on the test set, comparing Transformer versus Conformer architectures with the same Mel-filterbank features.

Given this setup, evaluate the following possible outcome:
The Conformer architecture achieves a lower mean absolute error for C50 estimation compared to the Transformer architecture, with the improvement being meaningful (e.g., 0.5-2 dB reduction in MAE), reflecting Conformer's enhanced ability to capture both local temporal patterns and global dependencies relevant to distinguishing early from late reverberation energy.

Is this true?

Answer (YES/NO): NO